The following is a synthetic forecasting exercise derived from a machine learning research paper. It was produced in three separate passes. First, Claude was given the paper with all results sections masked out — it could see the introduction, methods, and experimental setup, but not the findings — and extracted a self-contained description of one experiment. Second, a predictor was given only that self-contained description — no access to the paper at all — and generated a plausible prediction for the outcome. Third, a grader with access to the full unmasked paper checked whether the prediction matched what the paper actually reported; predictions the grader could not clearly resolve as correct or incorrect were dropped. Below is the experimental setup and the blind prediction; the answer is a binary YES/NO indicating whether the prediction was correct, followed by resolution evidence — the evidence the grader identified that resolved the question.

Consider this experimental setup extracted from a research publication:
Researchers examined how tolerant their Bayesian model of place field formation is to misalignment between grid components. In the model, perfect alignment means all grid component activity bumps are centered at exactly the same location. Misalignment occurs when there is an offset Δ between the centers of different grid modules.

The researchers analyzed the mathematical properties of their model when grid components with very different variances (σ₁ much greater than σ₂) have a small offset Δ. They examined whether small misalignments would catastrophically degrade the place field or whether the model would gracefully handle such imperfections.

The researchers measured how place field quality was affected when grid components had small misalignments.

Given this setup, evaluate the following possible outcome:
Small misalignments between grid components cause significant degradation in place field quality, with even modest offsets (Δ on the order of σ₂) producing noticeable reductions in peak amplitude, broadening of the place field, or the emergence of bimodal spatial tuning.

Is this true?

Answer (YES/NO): NO